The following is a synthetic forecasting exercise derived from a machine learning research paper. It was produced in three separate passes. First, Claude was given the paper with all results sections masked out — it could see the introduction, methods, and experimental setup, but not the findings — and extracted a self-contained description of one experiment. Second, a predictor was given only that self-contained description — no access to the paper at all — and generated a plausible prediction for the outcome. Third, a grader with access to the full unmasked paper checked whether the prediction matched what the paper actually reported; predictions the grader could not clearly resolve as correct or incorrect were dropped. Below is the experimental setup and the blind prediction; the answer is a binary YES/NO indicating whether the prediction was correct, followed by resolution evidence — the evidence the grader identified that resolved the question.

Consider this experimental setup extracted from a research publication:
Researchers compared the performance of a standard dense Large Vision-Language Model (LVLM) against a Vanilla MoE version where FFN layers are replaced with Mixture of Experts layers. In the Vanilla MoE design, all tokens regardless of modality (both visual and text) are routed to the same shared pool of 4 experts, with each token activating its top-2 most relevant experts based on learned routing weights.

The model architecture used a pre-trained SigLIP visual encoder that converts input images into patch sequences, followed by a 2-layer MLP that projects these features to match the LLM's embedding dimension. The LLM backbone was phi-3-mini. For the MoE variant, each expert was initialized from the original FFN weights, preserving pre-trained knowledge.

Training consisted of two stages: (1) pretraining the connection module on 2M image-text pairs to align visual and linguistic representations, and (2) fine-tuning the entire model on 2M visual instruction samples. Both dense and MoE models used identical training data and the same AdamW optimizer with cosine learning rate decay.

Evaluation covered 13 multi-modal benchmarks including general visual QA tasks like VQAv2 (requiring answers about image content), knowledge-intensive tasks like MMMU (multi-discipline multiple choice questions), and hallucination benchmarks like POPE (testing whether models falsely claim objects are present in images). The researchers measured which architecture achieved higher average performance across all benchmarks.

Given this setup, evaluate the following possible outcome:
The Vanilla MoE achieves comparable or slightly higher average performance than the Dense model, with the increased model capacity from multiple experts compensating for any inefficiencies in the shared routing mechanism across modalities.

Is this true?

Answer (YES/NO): YES